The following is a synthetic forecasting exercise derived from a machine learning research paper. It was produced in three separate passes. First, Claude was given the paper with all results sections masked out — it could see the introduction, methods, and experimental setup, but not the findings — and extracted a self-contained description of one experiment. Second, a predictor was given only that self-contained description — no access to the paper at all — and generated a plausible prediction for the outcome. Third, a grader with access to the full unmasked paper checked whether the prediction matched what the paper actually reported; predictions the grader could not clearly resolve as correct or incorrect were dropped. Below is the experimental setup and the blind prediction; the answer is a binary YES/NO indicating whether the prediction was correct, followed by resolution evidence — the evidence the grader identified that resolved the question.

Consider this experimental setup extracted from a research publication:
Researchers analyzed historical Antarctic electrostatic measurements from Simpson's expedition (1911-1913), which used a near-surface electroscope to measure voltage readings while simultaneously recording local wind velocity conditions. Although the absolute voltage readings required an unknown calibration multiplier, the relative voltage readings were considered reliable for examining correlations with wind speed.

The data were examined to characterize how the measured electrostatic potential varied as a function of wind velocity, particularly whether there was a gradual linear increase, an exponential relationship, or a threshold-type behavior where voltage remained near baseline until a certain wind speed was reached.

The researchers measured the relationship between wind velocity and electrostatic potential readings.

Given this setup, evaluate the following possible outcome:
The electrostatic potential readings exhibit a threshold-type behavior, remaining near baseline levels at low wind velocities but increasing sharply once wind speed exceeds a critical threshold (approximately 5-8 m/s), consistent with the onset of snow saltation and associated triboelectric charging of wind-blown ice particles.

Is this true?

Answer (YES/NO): YES